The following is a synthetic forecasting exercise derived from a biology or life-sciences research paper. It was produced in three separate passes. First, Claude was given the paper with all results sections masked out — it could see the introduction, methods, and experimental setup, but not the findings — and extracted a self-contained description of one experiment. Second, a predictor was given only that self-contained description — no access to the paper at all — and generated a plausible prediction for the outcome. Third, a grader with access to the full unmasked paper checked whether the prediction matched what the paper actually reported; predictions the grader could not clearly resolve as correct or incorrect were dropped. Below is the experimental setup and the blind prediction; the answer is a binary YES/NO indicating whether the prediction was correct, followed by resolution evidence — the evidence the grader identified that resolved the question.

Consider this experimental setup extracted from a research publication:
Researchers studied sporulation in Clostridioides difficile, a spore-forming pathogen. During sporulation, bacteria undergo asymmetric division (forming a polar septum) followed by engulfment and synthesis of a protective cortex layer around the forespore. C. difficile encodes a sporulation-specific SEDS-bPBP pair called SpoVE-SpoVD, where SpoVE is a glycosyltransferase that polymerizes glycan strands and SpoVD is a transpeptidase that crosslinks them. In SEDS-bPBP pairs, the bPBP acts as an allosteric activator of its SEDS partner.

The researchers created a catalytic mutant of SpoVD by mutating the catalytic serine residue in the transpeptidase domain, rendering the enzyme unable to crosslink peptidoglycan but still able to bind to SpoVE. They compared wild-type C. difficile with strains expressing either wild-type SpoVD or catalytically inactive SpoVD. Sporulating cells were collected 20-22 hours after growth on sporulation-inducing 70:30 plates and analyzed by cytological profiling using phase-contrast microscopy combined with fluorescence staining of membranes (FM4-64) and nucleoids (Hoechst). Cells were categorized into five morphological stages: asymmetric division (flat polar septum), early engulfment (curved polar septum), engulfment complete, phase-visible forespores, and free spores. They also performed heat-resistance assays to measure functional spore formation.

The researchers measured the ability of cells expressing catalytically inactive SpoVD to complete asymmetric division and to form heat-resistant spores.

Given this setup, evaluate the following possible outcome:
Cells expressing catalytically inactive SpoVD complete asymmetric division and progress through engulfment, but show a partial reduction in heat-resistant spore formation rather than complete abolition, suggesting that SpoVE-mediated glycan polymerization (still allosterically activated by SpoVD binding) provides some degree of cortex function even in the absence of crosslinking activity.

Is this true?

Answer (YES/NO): NO